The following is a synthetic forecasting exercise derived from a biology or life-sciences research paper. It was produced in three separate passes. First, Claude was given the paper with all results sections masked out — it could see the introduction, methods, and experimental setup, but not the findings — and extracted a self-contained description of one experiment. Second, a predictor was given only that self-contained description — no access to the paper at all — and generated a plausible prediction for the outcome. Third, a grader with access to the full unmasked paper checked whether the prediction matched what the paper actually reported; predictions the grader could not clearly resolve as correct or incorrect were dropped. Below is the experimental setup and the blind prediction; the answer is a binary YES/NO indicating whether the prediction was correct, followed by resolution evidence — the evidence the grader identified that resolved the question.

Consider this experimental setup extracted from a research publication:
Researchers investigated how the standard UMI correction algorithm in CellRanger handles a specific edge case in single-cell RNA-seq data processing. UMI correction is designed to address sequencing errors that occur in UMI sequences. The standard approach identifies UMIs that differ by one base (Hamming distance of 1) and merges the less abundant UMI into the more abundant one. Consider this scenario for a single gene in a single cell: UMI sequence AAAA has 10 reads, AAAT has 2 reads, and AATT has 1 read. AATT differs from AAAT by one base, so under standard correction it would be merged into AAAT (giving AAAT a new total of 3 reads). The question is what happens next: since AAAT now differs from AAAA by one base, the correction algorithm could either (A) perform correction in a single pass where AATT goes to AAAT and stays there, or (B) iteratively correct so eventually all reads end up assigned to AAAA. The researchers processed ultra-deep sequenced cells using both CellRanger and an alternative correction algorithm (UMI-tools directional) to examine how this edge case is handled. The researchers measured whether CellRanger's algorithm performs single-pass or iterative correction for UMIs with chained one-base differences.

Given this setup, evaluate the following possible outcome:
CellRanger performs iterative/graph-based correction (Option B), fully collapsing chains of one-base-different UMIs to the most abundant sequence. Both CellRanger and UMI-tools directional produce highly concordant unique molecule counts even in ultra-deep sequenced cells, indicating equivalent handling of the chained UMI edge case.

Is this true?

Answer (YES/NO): NO